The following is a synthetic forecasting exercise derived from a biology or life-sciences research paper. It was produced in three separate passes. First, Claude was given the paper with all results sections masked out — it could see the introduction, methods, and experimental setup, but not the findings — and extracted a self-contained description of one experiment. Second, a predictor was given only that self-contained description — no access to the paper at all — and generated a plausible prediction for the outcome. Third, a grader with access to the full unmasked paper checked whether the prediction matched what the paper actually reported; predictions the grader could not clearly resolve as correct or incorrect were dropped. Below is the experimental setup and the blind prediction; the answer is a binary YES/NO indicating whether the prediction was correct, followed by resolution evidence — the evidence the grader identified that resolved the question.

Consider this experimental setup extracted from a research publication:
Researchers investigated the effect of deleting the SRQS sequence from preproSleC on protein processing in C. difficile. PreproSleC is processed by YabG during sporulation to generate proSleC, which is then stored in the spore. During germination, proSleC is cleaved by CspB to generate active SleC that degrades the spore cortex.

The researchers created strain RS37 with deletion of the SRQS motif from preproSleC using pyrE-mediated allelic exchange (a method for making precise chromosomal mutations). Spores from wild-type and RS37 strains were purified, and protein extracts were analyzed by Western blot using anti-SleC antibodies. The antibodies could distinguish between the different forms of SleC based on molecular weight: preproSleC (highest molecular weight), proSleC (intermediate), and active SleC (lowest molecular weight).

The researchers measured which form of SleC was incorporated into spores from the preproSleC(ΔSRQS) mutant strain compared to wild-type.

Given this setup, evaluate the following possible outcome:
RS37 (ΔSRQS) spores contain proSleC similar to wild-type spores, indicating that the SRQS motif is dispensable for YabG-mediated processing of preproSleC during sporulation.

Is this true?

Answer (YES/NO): YES